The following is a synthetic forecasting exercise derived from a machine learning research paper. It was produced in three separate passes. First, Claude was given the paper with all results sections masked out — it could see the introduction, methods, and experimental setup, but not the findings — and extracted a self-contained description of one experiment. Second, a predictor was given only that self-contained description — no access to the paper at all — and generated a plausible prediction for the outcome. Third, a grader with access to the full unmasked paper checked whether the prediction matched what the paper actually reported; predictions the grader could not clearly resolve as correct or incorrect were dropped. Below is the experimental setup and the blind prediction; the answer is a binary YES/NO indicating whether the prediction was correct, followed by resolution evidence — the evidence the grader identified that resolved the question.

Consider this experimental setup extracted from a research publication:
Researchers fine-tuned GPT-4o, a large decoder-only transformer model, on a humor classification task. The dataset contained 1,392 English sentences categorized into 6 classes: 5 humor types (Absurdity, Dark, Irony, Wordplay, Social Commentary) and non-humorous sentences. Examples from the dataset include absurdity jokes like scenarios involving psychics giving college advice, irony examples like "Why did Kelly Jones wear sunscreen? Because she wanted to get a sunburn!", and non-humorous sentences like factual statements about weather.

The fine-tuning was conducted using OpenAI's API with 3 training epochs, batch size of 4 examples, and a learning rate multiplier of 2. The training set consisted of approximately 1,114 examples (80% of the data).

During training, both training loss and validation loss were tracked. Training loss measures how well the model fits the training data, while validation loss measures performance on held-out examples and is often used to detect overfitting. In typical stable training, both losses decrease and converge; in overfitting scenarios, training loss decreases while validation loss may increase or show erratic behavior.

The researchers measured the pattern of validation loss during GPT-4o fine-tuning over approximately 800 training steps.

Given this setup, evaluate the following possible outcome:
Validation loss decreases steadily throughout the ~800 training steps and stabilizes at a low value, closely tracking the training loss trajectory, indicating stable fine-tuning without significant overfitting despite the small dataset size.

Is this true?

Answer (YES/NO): NO